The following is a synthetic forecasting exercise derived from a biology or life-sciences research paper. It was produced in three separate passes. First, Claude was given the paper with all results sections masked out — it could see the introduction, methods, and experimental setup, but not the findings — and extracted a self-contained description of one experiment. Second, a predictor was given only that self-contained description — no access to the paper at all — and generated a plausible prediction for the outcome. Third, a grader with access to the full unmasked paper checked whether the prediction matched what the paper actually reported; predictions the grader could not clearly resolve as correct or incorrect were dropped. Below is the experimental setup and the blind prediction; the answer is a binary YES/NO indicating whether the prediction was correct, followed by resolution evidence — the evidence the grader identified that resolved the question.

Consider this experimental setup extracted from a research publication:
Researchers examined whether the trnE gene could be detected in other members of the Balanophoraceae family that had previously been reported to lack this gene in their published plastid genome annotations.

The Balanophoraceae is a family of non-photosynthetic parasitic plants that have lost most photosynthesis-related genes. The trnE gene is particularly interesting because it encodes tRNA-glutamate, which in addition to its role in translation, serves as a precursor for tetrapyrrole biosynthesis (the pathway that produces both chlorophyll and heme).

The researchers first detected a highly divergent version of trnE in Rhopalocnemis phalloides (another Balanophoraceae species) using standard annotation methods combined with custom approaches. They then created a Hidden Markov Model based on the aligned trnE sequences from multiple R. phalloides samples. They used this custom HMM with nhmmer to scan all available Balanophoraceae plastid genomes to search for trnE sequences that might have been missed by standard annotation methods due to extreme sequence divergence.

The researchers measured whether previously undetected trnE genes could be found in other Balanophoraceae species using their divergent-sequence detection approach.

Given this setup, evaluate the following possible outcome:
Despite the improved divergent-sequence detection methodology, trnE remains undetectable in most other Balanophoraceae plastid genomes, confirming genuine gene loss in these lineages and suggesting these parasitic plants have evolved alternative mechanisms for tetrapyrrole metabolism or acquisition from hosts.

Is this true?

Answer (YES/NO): NO